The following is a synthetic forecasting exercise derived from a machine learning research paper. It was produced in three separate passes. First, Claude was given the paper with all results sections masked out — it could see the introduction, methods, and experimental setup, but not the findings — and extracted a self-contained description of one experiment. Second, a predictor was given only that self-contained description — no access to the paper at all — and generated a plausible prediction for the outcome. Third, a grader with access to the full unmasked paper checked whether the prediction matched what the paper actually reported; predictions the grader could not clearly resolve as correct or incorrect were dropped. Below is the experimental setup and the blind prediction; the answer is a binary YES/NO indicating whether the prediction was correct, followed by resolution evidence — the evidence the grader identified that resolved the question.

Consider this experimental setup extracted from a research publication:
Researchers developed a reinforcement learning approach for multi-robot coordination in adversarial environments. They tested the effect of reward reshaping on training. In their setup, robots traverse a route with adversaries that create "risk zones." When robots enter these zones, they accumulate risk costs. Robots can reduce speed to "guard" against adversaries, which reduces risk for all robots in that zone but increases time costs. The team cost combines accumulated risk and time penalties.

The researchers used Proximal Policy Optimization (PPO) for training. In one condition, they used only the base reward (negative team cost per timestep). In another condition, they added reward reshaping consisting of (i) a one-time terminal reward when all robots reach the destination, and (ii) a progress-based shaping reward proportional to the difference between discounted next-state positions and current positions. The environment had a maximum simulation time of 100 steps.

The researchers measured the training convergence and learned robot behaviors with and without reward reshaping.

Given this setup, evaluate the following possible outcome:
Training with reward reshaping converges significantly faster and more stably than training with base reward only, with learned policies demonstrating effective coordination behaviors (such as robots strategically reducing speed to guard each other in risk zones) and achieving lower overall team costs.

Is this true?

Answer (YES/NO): YES